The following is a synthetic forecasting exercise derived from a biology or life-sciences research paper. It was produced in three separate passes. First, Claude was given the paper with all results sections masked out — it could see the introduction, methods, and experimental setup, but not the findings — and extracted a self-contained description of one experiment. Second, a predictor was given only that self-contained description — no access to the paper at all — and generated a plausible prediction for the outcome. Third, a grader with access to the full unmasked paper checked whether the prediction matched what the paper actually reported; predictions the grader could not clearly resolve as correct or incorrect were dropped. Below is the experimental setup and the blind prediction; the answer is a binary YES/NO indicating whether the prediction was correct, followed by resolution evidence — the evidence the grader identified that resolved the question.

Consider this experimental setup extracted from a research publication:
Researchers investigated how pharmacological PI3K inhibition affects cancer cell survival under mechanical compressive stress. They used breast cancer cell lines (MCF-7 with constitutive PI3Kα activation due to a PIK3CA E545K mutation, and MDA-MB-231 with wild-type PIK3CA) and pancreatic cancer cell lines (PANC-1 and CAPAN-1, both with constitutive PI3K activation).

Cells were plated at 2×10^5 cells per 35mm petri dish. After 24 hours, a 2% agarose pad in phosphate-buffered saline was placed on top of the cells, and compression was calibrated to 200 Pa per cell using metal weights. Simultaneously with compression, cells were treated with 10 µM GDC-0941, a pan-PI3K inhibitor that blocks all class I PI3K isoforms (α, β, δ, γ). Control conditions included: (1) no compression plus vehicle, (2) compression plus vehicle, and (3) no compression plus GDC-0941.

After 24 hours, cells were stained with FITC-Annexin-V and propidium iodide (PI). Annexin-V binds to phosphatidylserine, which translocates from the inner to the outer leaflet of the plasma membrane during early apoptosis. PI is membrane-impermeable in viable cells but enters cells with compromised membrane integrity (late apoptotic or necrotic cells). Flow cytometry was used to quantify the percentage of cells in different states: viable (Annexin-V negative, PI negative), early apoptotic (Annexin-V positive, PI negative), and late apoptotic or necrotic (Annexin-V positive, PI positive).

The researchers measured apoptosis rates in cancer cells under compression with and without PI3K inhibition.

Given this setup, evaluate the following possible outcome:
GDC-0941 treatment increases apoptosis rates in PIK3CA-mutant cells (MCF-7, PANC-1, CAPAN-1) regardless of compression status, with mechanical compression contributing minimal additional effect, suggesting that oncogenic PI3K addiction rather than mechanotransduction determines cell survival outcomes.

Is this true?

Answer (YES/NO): NO